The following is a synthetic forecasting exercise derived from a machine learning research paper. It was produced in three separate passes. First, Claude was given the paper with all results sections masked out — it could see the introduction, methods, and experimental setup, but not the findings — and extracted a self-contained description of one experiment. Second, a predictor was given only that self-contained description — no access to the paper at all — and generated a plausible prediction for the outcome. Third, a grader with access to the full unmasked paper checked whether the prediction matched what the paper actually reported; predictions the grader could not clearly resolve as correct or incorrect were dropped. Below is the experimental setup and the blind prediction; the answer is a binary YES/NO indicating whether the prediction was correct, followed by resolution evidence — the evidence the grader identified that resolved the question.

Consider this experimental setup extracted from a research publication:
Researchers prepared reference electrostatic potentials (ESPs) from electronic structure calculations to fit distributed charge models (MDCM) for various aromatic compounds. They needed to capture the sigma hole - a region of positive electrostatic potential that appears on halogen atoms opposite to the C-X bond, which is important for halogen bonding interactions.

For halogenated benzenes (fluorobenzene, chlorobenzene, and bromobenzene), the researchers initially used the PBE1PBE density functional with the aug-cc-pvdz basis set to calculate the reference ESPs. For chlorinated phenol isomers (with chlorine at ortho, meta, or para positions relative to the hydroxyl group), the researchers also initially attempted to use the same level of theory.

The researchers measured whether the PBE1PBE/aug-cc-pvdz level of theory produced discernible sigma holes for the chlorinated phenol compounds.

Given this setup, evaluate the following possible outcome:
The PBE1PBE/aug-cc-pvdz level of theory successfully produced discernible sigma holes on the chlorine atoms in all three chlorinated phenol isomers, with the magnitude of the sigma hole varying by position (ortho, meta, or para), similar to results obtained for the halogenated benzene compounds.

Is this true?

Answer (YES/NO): NO